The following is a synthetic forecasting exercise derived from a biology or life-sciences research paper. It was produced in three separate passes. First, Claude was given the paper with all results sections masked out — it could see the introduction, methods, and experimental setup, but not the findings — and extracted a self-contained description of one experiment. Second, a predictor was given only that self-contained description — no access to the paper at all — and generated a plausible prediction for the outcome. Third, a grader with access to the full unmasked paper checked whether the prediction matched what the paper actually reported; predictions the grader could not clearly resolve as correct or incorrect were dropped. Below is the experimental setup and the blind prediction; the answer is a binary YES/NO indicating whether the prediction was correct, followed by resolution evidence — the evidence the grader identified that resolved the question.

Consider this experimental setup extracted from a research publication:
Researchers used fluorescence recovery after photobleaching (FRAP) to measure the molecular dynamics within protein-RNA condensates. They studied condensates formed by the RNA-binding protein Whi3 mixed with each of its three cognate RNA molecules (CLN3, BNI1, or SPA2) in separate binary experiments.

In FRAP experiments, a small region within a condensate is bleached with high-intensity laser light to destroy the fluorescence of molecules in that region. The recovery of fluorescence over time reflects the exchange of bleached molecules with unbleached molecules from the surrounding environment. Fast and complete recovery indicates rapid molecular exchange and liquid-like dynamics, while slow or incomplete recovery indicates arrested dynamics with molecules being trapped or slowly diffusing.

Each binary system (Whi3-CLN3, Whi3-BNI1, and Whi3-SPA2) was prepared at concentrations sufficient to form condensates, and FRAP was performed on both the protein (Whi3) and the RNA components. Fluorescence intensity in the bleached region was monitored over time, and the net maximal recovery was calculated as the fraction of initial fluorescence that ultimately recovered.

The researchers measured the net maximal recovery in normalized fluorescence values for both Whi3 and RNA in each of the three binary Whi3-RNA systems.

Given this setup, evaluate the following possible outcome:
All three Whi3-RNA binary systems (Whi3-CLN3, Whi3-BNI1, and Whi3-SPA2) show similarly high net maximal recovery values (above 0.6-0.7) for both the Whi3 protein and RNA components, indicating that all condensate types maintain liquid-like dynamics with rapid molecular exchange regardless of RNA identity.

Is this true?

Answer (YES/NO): NO